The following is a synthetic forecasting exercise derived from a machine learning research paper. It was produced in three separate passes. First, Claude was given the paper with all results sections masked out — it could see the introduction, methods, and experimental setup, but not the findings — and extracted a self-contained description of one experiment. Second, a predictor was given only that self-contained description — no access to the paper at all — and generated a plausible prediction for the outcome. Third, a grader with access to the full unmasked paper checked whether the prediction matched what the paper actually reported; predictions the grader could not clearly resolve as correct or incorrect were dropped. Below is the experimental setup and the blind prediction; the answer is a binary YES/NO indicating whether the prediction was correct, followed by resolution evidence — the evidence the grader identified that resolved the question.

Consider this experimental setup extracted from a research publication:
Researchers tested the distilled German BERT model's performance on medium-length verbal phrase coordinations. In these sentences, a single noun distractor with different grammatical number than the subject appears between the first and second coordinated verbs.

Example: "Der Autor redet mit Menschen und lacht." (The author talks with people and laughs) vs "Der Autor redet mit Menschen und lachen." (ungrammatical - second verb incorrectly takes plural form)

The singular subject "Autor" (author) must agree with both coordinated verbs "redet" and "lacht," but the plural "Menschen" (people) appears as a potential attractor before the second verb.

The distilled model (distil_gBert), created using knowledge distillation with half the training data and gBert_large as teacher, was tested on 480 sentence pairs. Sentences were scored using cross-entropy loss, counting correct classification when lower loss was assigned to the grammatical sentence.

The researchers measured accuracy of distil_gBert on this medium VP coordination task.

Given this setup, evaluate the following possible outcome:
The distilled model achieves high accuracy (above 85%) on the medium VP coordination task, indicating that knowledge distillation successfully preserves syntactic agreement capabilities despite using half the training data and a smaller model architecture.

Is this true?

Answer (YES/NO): NO